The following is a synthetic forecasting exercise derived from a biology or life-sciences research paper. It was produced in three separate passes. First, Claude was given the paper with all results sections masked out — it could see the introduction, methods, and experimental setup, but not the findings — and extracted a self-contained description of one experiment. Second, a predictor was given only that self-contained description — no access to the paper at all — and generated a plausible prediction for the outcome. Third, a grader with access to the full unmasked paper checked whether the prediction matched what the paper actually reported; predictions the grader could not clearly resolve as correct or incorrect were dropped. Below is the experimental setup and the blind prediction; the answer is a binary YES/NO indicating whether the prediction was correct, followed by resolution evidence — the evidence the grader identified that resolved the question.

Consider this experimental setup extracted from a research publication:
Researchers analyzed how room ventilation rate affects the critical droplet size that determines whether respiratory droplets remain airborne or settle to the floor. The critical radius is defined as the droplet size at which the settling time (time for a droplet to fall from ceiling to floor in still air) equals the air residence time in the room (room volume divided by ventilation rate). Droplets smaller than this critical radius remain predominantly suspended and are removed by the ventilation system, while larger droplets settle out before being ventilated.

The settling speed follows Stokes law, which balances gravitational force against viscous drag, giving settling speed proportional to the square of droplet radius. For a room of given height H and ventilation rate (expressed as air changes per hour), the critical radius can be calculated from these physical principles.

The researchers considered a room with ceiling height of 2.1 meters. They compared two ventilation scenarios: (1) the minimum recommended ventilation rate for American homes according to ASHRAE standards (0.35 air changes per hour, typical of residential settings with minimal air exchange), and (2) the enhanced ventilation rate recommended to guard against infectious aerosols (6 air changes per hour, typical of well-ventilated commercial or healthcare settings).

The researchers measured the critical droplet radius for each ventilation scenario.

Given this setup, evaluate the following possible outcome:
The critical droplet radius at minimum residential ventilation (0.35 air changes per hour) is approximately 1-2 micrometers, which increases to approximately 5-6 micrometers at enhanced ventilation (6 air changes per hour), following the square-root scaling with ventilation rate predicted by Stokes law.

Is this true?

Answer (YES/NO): YES